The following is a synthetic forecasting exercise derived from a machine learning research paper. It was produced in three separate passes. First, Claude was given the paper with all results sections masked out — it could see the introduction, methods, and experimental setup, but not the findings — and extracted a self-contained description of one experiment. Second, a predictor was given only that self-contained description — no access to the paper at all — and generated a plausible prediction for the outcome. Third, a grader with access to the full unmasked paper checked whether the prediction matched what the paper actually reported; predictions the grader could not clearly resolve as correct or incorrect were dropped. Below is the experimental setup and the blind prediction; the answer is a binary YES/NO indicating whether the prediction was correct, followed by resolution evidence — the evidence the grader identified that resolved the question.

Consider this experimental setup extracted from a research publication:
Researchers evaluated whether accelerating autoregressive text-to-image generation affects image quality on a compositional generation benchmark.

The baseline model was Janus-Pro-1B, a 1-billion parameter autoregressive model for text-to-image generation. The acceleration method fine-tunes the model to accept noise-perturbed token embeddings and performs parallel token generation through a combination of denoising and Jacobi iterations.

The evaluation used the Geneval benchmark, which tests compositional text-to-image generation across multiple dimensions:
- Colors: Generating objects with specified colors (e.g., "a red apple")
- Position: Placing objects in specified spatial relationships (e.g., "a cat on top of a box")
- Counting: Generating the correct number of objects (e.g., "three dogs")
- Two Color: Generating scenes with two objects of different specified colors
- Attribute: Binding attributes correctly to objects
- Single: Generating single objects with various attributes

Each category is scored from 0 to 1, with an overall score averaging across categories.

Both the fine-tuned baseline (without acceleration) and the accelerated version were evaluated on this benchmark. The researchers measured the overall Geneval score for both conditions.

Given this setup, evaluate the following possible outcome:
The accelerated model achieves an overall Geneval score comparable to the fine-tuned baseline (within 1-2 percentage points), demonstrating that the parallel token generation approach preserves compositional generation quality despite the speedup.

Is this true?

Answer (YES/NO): YES